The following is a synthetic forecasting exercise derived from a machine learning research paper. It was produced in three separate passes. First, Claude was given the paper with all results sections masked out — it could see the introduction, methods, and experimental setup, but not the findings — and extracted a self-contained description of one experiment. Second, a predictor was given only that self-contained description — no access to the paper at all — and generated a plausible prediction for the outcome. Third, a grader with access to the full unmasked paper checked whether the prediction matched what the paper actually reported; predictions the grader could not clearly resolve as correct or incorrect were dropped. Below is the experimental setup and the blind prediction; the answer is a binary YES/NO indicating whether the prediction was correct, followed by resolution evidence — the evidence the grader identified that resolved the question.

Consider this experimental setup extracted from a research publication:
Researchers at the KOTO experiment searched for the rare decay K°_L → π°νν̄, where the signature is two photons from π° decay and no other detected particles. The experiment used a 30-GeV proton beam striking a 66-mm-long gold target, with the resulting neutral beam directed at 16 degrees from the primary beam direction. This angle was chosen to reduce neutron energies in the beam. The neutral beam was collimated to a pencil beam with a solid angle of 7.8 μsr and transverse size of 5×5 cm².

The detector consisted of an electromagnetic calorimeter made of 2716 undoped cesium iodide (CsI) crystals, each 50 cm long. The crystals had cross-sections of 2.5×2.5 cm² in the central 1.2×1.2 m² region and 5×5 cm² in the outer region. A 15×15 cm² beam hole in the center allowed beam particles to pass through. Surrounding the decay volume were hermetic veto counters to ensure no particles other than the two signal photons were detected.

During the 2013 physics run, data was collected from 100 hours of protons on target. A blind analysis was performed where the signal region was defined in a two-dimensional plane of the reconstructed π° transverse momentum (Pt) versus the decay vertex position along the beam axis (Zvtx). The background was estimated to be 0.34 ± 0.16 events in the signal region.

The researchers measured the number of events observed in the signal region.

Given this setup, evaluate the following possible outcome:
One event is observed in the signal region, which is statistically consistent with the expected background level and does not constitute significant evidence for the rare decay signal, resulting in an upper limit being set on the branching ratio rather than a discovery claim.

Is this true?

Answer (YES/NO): YES